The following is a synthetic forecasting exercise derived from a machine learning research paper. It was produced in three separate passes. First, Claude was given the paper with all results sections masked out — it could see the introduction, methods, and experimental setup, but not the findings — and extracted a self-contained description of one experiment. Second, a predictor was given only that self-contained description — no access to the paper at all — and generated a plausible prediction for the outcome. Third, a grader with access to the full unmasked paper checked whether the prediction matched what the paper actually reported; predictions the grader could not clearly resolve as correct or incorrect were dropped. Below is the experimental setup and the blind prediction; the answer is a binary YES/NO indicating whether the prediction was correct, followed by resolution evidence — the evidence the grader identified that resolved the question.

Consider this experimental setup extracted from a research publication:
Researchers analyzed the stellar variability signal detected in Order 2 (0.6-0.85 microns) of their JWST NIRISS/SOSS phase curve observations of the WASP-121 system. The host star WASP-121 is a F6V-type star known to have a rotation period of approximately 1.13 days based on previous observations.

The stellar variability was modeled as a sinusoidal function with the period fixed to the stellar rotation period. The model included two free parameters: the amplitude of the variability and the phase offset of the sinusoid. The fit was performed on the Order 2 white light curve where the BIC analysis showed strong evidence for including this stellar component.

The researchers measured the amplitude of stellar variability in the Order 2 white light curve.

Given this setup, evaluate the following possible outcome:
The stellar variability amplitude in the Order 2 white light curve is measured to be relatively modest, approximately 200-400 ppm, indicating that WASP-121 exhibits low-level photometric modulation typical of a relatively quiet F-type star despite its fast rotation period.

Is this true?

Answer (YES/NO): NO